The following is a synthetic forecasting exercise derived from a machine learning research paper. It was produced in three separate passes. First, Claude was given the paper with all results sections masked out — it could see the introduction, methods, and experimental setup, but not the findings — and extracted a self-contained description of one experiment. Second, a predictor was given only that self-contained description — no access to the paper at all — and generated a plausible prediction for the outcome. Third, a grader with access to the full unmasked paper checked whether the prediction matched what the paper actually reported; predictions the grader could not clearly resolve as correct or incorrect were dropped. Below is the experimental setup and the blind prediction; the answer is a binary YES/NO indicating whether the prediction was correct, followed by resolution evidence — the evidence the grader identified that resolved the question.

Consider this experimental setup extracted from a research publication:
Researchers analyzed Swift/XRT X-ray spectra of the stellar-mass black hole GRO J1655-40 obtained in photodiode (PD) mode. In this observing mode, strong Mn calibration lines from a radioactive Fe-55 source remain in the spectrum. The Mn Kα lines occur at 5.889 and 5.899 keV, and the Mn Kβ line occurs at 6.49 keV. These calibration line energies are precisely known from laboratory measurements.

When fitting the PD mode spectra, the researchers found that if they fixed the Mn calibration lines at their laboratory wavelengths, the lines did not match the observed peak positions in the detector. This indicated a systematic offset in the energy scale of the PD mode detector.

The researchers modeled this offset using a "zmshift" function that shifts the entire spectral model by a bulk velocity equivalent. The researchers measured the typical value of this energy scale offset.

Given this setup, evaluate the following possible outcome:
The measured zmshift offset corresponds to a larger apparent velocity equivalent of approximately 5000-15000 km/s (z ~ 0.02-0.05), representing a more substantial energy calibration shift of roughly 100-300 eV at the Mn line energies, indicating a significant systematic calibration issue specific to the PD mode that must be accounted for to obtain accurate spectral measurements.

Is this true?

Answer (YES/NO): NO